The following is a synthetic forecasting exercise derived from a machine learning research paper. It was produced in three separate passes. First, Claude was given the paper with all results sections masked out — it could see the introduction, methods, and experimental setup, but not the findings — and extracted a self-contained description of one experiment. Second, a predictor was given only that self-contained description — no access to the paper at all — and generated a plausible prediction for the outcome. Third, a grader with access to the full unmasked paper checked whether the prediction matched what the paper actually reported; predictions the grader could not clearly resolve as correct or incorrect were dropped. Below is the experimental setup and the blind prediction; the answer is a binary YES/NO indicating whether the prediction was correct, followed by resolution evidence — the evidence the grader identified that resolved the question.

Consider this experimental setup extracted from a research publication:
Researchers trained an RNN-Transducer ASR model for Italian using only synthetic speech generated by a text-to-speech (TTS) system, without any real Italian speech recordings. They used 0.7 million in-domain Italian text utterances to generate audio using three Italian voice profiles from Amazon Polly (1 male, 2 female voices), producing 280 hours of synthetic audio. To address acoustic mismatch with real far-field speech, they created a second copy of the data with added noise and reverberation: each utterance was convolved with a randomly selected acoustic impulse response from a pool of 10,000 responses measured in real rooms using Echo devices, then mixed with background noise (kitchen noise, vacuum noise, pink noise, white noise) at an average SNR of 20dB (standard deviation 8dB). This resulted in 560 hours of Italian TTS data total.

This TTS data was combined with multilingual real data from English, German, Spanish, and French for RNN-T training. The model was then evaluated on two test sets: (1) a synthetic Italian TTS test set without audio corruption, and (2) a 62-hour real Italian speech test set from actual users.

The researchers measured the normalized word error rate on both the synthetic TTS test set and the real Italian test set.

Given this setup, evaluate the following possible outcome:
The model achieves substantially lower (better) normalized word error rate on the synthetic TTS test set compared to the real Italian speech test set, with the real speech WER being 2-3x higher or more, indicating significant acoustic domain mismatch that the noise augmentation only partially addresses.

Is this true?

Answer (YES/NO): YES